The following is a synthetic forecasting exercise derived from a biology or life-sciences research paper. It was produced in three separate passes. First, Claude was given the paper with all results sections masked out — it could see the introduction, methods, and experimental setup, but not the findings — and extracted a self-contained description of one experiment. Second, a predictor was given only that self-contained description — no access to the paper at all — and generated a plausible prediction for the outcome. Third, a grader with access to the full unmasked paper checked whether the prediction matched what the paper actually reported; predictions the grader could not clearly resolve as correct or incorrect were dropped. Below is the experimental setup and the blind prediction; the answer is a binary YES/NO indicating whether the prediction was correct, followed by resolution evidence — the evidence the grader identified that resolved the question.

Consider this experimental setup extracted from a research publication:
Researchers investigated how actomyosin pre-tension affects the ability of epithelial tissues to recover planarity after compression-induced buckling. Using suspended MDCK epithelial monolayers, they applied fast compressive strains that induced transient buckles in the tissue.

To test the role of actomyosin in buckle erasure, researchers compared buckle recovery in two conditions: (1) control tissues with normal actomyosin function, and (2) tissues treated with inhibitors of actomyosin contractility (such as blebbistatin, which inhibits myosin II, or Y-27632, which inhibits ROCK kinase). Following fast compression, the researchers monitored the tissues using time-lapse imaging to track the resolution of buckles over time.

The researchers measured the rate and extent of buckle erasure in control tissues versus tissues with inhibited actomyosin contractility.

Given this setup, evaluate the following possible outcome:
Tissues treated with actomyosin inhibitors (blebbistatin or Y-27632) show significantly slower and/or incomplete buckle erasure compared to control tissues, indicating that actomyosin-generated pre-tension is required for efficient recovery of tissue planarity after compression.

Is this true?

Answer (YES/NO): YES